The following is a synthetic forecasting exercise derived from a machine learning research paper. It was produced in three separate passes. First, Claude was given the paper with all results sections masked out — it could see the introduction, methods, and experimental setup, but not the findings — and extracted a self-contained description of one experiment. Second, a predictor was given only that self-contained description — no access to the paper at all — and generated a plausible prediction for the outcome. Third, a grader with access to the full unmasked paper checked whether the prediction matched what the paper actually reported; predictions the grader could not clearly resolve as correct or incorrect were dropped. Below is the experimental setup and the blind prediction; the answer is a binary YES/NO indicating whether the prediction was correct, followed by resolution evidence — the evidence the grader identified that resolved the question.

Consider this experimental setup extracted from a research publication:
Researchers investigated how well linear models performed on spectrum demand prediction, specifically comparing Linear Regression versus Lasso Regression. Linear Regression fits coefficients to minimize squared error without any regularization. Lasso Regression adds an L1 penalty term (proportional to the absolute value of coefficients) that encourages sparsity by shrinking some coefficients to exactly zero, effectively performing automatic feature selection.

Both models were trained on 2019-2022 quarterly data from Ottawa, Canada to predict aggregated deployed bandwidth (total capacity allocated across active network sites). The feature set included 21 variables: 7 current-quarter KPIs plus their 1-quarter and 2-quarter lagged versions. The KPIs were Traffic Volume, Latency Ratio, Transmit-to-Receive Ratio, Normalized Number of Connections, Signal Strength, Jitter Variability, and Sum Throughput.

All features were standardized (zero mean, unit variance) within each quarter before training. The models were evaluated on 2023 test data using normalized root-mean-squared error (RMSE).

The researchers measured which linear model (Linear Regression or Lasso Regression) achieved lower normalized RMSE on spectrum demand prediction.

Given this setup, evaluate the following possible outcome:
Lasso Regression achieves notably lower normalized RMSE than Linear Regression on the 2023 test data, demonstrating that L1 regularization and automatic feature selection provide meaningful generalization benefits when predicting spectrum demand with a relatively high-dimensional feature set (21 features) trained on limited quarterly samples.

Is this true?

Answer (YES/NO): NO